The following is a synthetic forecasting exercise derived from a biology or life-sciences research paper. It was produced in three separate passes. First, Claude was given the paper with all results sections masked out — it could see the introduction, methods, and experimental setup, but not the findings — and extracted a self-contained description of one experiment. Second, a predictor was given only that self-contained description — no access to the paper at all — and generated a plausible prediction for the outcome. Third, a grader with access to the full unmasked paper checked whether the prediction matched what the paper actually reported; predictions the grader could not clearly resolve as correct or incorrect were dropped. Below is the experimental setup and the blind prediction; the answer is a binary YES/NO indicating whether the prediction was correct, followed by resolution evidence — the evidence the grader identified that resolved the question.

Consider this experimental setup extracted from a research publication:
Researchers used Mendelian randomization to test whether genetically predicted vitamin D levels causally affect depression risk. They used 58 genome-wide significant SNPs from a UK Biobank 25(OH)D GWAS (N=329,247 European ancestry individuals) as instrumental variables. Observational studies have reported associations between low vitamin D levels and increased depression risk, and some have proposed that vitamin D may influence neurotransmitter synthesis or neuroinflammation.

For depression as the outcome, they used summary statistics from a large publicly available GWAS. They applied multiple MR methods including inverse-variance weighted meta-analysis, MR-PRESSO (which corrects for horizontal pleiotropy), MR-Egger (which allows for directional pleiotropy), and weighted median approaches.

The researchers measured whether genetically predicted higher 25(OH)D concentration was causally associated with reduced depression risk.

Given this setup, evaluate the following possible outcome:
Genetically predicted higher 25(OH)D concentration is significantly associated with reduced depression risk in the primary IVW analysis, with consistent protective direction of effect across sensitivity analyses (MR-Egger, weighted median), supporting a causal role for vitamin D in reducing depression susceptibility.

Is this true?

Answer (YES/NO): NO